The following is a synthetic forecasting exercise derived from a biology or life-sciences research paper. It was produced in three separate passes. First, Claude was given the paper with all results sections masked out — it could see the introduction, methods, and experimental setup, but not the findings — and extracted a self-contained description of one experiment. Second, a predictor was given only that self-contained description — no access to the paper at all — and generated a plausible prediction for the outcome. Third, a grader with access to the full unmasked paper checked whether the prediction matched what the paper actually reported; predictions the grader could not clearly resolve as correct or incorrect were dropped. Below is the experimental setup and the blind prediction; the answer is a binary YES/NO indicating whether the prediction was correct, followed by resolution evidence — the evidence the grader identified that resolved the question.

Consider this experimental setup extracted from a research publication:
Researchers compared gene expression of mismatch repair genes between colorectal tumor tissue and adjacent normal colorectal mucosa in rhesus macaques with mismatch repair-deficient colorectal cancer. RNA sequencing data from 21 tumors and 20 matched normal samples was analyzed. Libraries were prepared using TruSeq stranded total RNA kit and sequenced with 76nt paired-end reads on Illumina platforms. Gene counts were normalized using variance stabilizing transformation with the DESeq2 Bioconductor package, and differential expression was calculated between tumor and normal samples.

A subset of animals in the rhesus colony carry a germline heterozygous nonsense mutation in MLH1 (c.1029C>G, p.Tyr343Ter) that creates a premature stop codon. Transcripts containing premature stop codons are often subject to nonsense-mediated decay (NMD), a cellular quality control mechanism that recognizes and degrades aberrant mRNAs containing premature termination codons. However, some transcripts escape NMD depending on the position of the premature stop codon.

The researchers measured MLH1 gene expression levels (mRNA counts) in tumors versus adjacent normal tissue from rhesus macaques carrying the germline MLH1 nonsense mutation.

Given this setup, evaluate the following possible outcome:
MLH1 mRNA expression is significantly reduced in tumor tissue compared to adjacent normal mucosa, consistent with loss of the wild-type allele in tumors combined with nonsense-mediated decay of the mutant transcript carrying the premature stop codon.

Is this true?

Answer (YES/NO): YES